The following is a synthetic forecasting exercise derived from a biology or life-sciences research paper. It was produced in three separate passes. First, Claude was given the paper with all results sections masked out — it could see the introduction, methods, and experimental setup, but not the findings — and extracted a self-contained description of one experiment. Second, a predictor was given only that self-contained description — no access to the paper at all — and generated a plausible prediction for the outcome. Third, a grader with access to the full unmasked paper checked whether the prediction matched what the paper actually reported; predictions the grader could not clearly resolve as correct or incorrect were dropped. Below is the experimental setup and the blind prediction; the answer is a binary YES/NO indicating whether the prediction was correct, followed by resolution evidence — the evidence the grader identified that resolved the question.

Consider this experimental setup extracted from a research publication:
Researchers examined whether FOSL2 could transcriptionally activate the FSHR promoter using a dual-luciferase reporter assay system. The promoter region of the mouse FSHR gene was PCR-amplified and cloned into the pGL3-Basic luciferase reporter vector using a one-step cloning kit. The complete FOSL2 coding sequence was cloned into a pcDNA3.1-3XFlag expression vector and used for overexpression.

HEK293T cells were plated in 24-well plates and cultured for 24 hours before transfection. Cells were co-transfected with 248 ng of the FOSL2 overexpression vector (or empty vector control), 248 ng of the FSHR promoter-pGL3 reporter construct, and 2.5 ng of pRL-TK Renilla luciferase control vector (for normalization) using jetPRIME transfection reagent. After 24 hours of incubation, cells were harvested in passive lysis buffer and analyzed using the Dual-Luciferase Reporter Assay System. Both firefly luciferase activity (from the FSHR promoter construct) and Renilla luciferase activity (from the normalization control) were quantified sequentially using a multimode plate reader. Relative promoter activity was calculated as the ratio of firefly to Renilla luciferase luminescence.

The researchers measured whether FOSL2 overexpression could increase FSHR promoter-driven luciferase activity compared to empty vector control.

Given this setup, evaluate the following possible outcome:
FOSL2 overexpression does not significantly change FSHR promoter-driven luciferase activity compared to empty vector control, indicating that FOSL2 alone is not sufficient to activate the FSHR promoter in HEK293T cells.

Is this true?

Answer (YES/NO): NO